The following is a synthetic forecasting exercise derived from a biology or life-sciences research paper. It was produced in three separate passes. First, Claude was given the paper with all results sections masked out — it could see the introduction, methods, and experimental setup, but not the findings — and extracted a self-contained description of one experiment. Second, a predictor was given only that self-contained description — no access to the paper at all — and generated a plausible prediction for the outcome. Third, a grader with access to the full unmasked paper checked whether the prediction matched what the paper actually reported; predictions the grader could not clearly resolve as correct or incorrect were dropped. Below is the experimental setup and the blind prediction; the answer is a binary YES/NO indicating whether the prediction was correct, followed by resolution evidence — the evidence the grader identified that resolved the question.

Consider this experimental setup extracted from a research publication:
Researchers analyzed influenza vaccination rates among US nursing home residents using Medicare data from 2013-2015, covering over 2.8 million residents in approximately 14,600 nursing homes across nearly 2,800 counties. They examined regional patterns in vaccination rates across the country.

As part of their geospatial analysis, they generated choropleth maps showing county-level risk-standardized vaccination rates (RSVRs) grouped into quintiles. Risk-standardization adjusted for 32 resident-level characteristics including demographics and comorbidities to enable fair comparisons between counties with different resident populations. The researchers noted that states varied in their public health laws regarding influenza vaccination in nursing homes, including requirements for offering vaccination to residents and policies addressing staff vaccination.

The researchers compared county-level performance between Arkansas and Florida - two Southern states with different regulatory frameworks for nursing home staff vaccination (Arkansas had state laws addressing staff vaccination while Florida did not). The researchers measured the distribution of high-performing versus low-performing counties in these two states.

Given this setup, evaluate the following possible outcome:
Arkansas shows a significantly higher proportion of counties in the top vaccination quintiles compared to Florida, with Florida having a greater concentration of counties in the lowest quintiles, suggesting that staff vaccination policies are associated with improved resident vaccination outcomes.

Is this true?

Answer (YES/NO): YES